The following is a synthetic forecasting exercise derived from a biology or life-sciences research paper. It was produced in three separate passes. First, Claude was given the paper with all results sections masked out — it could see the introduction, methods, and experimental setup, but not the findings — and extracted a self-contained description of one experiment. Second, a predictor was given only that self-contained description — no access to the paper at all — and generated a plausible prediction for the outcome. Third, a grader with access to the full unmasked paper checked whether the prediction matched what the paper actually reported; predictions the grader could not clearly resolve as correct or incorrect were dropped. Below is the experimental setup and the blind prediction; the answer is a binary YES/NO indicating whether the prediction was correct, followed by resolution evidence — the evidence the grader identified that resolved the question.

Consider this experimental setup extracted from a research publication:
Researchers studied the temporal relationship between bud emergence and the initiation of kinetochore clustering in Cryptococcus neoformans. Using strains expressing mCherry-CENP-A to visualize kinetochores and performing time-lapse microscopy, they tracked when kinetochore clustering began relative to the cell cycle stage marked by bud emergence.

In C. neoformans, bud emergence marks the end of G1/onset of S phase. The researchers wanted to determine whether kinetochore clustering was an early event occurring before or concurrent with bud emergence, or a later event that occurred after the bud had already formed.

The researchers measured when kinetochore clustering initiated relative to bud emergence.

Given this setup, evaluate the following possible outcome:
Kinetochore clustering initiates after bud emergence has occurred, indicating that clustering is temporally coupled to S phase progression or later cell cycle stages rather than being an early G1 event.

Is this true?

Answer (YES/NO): YES